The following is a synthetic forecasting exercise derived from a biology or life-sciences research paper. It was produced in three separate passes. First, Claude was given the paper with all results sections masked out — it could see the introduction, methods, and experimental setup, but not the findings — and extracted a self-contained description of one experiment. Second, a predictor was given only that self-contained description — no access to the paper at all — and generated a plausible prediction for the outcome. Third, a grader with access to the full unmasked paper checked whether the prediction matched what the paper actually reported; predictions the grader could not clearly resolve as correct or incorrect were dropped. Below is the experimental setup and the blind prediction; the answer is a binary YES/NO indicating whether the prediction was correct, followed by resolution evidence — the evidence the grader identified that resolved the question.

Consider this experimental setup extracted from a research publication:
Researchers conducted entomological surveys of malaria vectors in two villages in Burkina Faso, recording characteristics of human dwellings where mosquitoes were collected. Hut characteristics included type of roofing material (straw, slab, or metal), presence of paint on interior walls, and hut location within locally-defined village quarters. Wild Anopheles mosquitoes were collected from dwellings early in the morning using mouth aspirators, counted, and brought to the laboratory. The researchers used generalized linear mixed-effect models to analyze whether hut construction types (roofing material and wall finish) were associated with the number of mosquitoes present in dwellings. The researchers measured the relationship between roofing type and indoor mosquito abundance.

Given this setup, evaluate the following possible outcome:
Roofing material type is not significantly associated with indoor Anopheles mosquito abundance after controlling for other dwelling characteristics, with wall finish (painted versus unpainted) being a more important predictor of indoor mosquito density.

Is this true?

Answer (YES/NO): NO